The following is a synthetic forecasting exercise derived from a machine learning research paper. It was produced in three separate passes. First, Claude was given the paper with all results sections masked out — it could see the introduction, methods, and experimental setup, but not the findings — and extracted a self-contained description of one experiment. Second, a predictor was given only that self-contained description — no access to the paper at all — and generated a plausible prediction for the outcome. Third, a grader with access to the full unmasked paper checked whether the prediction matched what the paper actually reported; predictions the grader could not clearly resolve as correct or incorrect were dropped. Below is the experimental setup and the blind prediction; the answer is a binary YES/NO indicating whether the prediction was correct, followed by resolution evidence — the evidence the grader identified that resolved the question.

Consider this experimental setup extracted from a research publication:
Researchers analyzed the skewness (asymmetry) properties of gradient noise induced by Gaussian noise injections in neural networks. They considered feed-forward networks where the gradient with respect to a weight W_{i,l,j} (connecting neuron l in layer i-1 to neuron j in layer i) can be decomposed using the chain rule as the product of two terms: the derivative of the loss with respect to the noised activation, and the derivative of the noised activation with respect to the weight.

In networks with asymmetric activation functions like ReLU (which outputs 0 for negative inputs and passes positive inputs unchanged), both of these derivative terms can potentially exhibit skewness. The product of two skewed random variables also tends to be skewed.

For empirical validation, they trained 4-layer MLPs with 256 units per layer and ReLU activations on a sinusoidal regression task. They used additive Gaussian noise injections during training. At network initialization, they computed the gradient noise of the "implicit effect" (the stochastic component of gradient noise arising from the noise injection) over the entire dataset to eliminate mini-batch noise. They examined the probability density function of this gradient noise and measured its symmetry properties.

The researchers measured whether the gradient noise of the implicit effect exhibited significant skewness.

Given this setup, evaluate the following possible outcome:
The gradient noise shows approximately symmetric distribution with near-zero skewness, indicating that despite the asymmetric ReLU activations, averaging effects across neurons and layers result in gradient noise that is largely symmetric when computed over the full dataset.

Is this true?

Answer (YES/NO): NO